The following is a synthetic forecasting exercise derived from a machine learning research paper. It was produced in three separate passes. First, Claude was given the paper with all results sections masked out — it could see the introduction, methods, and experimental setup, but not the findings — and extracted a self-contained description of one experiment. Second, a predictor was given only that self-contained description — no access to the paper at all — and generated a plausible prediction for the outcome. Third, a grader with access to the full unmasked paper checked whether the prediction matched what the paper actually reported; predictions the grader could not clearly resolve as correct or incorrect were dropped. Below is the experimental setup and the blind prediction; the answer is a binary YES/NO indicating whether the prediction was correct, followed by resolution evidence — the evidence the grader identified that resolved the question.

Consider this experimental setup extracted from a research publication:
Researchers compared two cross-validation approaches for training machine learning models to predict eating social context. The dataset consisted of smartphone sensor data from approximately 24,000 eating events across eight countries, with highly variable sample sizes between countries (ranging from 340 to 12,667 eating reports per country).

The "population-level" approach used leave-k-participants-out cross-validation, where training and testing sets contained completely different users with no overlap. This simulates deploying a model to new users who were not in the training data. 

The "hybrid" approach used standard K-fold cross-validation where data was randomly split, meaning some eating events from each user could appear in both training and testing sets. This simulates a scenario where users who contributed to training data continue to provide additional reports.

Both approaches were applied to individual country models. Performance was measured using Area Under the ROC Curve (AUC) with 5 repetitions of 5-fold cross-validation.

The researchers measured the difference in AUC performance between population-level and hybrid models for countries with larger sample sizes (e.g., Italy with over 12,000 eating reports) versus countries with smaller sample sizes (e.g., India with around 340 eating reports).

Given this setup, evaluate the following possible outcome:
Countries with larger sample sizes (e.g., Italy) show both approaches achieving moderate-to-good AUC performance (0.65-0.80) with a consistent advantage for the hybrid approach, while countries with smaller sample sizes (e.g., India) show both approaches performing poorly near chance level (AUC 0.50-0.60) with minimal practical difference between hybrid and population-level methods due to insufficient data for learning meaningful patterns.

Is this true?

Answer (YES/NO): NO